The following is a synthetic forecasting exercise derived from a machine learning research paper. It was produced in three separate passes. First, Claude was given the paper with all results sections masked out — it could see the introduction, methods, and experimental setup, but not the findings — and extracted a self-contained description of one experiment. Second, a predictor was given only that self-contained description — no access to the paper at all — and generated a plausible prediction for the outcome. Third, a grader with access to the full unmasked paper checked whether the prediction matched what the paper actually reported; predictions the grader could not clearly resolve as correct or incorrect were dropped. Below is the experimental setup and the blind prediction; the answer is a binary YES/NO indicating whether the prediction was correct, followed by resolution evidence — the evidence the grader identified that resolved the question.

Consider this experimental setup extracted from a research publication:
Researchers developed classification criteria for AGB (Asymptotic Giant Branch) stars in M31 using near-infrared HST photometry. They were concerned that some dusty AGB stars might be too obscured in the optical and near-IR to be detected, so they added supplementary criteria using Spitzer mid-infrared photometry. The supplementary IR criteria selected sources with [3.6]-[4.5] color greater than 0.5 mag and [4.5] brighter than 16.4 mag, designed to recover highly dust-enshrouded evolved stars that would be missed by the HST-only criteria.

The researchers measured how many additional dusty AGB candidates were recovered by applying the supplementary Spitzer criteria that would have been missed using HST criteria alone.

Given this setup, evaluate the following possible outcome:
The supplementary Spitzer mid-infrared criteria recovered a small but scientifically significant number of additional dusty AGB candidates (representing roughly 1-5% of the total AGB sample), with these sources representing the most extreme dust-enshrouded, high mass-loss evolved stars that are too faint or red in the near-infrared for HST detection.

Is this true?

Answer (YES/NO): NO